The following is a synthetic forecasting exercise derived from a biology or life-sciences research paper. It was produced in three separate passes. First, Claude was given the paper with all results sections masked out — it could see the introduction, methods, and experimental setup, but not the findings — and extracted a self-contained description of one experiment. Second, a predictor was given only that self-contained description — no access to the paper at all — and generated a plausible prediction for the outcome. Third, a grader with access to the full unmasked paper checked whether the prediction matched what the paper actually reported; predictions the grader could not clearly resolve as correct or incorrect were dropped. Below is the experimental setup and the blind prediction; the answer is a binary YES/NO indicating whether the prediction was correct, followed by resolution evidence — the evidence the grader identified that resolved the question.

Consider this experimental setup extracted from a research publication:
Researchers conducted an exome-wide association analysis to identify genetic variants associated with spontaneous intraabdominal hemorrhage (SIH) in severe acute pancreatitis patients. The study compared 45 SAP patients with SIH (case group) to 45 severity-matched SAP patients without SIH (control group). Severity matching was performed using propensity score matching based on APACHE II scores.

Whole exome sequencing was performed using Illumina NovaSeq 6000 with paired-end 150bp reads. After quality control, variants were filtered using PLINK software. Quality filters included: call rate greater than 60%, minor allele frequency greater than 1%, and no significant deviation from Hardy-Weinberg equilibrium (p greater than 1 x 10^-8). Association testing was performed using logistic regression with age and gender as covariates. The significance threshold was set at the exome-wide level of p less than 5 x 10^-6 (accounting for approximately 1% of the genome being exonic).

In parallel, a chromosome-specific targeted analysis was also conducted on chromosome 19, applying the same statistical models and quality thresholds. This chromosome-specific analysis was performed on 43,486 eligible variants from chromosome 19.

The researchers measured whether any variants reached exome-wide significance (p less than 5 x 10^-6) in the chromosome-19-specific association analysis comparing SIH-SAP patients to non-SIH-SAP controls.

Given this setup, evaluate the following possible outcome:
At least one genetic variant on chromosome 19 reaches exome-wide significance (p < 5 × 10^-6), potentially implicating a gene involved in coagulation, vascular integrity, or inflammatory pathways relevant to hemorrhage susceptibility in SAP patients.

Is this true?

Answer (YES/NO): YES